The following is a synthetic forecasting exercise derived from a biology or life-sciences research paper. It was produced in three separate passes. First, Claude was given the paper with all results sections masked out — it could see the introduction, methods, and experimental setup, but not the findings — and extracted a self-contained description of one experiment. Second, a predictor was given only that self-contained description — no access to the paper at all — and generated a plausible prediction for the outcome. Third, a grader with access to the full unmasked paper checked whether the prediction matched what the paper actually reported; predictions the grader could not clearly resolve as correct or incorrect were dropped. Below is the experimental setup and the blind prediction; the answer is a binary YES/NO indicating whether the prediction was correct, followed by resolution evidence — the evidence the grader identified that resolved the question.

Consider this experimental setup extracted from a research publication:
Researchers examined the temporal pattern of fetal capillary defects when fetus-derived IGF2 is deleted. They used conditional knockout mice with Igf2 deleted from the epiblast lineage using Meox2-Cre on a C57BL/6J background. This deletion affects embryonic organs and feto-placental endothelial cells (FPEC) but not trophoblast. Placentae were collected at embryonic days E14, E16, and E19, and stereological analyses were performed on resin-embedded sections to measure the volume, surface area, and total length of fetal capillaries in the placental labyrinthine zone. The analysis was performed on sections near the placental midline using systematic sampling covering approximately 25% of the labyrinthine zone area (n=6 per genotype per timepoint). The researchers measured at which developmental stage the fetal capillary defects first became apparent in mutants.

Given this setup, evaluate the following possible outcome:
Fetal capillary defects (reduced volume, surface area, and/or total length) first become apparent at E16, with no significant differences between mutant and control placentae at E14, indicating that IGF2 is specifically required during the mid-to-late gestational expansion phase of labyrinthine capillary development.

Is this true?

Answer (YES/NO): YES